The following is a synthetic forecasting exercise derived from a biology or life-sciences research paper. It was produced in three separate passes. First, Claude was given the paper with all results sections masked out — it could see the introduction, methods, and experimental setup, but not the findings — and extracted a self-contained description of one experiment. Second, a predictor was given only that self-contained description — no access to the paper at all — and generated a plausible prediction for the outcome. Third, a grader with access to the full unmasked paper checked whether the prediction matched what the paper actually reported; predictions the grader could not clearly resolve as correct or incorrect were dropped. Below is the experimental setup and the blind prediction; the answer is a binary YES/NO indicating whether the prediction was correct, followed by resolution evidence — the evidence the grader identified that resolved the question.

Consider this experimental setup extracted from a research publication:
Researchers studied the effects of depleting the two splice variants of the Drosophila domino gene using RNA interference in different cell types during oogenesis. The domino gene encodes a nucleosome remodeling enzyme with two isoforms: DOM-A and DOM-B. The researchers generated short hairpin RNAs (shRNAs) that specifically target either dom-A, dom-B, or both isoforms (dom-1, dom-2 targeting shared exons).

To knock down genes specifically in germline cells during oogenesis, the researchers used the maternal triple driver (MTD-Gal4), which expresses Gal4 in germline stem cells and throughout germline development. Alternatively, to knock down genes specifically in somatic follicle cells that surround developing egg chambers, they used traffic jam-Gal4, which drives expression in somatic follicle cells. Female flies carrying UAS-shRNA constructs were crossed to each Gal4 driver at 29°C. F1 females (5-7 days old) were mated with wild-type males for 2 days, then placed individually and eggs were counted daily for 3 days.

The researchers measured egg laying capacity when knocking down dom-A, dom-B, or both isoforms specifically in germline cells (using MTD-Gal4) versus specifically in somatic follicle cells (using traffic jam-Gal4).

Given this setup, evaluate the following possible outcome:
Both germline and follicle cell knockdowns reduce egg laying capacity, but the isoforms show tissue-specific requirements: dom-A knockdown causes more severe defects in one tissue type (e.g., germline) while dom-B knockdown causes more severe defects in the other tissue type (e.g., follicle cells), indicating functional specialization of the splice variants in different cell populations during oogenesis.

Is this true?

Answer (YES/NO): NO